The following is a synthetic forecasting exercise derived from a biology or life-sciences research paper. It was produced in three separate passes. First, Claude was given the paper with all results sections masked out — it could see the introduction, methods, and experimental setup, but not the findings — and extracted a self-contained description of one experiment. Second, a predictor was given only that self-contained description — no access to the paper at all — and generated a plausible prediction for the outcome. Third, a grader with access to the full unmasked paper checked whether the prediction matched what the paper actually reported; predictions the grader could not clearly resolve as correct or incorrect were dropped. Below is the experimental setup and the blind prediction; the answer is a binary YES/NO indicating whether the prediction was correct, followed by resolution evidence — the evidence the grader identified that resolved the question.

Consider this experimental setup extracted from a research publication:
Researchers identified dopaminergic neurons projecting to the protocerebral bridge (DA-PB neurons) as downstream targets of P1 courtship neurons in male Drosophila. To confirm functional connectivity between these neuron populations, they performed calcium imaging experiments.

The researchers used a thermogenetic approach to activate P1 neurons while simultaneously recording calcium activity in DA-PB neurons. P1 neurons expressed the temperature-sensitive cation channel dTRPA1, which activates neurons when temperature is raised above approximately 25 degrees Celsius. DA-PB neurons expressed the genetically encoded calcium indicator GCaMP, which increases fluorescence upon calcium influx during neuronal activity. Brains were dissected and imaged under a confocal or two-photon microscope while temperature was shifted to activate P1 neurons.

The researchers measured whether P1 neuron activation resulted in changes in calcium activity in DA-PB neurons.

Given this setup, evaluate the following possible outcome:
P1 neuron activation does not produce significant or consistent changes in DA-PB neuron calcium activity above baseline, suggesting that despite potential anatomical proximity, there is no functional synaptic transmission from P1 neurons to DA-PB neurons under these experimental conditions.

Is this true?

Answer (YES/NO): NO